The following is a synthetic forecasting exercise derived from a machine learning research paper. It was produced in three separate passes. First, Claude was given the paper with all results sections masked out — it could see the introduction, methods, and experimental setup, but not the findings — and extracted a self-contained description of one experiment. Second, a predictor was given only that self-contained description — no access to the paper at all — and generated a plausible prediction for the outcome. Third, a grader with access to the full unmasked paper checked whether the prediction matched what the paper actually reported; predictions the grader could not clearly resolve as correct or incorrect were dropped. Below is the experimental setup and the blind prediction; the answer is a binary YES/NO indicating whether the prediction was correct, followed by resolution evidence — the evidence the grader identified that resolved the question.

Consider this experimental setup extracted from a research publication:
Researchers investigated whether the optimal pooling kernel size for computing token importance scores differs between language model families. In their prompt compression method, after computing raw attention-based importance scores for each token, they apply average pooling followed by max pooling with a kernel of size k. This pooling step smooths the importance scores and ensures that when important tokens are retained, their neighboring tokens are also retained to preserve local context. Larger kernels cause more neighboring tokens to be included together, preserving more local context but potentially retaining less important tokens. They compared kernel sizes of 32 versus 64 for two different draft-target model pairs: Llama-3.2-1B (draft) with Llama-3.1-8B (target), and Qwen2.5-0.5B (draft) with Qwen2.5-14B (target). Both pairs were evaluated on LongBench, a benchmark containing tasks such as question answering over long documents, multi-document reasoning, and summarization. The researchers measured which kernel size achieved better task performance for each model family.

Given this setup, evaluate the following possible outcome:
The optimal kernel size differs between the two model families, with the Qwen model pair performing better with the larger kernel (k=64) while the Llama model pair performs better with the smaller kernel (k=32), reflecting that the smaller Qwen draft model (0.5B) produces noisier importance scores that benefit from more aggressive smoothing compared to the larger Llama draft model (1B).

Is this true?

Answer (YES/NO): YES